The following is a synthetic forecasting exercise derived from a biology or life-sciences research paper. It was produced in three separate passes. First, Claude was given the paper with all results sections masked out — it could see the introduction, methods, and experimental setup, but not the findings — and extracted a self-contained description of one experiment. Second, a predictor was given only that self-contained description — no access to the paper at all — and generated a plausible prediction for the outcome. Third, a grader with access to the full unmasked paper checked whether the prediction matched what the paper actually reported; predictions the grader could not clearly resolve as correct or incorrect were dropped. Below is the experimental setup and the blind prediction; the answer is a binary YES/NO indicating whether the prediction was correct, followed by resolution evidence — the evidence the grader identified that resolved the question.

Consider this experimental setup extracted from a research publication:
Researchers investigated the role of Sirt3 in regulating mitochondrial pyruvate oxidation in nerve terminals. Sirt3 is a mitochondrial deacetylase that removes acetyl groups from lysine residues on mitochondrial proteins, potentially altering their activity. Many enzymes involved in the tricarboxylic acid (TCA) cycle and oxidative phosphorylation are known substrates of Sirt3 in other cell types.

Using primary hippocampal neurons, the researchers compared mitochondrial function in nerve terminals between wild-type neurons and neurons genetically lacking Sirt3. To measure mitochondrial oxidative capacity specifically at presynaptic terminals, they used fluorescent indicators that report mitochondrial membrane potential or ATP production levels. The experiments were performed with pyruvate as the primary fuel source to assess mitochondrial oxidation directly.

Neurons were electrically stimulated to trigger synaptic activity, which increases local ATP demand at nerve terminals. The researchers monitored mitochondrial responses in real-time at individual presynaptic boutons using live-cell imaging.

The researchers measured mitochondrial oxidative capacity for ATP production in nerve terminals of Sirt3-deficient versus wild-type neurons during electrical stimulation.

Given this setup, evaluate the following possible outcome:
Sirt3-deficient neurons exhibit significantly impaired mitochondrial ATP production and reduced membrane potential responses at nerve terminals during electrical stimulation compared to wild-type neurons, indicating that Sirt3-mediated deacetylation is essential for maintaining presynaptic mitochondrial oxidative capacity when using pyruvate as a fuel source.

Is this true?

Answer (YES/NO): NO